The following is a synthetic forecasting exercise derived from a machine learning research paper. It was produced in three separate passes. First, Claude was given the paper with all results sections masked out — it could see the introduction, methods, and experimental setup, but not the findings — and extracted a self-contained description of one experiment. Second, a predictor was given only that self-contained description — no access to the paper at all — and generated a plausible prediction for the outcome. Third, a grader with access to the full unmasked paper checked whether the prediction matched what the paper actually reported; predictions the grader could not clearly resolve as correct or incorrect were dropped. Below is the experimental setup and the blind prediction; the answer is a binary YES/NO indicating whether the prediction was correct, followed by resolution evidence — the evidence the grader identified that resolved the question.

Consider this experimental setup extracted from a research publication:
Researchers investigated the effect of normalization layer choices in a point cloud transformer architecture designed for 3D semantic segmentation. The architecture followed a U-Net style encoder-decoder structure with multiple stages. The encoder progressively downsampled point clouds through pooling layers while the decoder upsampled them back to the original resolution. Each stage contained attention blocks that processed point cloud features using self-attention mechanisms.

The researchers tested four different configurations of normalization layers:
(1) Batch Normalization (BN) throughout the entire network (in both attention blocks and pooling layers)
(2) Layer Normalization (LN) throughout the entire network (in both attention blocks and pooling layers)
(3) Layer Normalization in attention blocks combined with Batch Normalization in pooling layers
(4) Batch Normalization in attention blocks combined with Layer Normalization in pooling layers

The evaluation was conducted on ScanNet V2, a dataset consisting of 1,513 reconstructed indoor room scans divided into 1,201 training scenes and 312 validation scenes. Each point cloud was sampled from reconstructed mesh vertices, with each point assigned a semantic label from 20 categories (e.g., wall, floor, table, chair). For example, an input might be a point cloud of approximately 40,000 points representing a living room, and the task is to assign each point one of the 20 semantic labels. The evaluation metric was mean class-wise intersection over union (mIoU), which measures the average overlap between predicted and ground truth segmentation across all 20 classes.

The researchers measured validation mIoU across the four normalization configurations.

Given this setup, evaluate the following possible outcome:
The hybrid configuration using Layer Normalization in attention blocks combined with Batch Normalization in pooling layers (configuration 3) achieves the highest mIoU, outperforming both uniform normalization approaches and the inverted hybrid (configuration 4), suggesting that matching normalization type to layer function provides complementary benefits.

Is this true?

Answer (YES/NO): YES